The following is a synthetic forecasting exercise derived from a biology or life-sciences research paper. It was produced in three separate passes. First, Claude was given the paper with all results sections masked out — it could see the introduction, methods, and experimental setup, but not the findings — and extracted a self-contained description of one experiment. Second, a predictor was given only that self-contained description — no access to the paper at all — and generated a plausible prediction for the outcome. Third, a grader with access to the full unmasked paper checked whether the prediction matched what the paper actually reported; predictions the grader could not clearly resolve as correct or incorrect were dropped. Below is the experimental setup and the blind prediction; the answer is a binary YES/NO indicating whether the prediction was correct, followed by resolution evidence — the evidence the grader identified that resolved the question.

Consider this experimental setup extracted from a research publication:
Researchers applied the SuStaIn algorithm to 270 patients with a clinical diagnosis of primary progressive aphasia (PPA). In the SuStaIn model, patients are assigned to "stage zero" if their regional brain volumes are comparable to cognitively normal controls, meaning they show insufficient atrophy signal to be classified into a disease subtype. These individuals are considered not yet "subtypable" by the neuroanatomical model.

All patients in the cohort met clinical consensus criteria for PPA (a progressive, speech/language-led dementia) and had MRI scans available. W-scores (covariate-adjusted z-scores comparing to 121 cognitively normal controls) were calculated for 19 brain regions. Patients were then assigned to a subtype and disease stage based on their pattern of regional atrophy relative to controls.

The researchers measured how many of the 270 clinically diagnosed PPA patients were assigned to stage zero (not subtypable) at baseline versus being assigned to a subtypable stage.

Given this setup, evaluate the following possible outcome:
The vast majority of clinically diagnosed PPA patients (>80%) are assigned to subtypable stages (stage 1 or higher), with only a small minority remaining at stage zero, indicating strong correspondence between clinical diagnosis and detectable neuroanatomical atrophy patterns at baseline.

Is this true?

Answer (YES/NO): YES